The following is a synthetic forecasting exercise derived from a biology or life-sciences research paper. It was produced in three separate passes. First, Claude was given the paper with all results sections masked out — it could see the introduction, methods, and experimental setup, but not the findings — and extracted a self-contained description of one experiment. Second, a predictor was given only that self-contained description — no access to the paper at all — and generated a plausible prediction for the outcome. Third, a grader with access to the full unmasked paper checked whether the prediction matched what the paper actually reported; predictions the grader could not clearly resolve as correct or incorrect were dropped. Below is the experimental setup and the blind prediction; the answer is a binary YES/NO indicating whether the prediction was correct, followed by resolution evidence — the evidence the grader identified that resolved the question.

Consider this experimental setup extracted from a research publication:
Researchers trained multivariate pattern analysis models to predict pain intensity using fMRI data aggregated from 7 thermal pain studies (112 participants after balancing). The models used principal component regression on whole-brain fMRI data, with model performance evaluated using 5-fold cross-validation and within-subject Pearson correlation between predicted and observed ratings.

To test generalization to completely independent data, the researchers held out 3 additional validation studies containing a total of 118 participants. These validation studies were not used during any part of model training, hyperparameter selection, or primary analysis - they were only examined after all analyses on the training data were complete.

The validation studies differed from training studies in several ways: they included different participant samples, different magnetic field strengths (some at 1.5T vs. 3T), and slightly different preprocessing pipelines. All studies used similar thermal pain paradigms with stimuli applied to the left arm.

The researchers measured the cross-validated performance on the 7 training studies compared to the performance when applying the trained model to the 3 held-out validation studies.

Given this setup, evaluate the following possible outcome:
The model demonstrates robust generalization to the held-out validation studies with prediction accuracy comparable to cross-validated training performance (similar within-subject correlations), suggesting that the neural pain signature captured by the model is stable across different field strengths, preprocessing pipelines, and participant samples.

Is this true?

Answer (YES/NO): YES